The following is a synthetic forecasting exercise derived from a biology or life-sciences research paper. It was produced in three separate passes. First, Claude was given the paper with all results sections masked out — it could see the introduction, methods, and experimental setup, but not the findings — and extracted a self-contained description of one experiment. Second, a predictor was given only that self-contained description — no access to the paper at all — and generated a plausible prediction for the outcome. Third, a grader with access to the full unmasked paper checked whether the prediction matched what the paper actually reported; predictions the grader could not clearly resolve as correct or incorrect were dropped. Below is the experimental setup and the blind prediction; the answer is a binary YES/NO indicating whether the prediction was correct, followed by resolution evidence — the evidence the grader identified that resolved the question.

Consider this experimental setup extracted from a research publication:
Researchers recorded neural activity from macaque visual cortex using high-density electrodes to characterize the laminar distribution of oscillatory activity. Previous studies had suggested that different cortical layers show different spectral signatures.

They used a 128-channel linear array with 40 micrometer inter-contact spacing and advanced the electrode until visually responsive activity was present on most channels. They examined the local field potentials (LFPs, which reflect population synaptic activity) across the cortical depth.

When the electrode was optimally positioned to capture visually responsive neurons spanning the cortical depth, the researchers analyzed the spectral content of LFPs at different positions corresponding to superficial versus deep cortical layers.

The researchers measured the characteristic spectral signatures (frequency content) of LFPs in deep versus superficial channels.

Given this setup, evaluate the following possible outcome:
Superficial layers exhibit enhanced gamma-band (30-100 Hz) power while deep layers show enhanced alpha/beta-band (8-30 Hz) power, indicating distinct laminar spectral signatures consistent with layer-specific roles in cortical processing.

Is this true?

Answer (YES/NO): YES